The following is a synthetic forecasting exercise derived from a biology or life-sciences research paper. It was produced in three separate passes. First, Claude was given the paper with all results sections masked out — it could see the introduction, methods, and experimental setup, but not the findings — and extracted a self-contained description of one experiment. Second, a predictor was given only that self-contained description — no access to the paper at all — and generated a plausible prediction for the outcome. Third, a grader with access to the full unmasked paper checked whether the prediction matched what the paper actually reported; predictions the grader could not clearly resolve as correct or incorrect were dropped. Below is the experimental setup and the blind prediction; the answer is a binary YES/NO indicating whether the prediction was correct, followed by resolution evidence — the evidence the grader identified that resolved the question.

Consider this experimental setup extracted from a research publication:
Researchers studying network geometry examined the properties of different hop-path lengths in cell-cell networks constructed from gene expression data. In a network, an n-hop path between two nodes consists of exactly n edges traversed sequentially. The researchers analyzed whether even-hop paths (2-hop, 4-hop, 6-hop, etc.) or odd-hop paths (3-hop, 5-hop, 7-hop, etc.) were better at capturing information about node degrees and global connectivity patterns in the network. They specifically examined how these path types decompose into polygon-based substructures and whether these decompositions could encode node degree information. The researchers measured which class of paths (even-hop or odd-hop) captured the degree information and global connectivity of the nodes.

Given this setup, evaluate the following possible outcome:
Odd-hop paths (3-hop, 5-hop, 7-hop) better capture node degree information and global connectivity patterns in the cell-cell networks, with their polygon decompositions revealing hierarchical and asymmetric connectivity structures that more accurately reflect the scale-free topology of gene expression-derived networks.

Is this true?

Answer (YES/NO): NO